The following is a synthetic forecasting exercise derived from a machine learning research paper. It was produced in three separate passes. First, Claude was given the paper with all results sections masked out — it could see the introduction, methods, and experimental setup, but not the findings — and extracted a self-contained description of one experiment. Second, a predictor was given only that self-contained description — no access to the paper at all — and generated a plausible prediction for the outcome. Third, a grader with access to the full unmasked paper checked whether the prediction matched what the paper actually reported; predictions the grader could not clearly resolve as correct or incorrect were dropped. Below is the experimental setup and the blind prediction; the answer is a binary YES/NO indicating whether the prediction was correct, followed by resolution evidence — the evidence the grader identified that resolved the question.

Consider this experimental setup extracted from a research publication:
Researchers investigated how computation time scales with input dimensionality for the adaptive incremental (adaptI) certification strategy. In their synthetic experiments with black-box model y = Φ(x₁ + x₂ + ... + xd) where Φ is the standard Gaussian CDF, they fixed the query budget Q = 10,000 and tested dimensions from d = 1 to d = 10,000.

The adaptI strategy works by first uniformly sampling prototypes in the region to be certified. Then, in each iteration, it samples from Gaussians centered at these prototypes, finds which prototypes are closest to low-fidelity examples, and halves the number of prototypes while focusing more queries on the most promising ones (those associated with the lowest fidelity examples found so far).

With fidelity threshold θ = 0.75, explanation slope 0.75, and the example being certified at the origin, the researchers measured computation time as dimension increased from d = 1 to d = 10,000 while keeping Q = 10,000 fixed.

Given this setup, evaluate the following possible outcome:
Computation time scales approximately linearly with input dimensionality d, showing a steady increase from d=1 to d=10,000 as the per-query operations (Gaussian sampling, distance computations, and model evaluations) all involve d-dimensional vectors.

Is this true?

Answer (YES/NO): NO